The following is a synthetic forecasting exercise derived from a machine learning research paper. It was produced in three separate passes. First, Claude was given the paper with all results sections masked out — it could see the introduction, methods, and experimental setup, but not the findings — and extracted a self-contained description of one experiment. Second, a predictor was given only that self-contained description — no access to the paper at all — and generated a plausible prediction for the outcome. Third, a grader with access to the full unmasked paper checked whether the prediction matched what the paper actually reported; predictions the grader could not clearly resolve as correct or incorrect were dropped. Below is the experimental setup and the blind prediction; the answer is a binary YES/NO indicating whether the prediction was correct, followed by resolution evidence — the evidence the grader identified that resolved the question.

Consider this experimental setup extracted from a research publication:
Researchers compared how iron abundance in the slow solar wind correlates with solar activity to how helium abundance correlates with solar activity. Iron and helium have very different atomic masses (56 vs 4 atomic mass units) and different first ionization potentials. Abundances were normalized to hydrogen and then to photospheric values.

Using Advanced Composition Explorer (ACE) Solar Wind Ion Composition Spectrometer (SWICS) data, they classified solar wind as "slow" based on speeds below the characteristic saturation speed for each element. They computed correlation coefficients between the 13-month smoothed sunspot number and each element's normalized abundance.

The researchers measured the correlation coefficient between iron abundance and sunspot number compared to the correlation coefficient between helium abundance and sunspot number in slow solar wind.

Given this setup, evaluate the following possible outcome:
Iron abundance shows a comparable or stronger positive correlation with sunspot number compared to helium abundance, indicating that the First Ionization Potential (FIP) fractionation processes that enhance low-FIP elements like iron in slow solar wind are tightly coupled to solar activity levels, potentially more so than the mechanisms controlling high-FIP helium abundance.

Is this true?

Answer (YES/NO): YES